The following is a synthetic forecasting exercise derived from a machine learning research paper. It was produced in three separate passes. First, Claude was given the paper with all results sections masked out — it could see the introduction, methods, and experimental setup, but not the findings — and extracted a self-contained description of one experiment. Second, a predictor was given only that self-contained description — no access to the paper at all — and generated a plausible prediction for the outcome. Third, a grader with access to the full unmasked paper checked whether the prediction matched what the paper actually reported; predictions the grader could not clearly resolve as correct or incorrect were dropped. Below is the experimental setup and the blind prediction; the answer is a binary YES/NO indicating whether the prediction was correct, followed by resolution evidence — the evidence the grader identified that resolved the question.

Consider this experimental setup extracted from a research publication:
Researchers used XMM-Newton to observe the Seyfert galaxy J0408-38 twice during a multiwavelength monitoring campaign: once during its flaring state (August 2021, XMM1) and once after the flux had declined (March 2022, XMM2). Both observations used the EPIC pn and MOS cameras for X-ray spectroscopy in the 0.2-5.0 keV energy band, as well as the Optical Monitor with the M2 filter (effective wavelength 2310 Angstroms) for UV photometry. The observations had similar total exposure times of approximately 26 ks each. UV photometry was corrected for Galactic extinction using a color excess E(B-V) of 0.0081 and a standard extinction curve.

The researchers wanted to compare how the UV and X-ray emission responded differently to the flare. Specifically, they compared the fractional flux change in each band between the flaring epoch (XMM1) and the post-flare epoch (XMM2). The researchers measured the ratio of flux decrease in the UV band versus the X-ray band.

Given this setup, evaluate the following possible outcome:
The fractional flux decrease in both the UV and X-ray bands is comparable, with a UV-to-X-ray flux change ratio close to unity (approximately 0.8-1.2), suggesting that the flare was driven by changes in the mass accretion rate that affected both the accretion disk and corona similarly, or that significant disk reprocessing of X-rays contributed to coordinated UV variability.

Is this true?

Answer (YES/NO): NO